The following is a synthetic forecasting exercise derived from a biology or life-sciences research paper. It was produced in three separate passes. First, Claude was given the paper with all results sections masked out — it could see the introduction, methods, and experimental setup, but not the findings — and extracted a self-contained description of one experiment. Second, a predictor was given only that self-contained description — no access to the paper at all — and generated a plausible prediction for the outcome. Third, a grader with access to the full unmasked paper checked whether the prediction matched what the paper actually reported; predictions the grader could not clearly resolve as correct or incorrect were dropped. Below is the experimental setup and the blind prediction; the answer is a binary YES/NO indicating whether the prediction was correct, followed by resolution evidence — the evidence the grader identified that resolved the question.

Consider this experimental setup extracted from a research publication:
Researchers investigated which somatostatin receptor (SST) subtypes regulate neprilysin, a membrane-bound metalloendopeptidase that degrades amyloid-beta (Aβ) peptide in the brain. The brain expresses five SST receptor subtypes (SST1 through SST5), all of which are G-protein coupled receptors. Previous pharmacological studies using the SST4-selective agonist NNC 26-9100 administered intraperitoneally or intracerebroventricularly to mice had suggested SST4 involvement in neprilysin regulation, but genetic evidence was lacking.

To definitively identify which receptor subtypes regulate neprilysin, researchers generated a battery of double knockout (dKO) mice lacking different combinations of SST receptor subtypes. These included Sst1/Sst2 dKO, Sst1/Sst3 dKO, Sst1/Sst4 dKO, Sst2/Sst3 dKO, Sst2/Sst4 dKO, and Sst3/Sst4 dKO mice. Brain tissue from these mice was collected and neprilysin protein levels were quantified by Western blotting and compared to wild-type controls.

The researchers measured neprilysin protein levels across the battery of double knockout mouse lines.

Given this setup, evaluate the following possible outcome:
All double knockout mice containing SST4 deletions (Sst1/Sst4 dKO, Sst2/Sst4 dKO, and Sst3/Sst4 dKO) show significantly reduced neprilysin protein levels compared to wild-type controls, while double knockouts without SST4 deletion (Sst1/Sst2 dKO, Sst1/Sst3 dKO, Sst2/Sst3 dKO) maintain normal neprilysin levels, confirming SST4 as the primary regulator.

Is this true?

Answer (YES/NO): NO